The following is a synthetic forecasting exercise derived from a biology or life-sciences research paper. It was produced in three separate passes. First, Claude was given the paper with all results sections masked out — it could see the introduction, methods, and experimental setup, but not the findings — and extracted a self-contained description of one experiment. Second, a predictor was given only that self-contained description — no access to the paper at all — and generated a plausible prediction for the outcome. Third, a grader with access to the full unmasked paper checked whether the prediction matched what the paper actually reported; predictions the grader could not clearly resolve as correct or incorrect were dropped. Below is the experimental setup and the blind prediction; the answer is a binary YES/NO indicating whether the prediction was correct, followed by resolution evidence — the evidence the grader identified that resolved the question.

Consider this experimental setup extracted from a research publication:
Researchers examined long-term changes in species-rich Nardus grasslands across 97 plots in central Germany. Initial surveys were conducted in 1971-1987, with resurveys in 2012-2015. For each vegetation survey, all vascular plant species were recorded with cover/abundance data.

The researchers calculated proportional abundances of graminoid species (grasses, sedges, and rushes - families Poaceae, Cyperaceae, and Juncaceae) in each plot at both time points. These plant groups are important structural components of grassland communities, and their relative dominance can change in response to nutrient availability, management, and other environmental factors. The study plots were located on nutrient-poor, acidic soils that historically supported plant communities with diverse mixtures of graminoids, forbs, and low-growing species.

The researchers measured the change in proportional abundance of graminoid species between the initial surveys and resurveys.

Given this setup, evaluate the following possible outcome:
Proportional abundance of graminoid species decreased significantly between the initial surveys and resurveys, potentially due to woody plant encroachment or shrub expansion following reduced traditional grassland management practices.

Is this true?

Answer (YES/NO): NO